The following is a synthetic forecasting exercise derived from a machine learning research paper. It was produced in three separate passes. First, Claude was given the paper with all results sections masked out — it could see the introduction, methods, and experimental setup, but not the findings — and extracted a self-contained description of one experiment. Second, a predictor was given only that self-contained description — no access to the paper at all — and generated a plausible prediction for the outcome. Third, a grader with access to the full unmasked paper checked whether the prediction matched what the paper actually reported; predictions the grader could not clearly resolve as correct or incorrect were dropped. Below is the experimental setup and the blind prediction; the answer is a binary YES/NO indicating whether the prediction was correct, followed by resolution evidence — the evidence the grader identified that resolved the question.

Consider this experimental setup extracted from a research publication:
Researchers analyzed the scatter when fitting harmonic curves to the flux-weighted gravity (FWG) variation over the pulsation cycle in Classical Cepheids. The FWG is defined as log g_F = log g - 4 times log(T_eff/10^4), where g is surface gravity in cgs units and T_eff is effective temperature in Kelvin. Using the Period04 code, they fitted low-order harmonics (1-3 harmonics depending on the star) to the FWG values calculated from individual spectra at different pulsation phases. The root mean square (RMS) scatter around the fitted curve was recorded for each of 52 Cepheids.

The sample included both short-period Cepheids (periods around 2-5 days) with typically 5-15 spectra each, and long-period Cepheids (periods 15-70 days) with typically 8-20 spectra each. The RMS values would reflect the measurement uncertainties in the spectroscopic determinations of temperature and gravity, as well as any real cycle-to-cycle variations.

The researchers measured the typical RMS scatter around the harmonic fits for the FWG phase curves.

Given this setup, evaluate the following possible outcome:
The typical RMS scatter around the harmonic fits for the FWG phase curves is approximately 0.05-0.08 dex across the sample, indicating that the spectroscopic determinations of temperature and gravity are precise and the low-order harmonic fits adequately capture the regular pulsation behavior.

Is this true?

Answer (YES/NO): NO